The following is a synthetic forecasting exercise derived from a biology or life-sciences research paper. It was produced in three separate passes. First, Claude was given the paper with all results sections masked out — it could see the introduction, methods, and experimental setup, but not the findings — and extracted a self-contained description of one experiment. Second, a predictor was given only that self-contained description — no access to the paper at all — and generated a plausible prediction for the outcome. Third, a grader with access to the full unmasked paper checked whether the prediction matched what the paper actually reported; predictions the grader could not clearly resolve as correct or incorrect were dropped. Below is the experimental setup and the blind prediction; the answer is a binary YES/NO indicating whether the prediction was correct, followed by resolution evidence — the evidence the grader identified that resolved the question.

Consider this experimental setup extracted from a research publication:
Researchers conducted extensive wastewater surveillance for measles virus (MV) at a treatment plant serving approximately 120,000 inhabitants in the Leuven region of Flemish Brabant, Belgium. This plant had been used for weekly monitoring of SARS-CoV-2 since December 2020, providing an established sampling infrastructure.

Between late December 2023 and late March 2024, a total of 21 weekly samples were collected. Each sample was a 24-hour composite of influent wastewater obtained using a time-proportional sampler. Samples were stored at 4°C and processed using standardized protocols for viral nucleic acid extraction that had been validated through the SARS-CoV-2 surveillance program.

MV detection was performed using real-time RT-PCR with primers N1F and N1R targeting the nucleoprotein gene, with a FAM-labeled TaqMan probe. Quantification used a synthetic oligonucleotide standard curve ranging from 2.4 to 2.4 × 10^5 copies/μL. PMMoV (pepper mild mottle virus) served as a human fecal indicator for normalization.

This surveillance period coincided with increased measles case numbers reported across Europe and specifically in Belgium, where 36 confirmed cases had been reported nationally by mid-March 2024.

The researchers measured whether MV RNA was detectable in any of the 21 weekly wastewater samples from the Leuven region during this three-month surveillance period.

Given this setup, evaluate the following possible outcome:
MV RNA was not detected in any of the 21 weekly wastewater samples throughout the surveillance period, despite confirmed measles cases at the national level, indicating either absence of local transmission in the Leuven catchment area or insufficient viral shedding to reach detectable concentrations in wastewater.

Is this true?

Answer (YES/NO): YES